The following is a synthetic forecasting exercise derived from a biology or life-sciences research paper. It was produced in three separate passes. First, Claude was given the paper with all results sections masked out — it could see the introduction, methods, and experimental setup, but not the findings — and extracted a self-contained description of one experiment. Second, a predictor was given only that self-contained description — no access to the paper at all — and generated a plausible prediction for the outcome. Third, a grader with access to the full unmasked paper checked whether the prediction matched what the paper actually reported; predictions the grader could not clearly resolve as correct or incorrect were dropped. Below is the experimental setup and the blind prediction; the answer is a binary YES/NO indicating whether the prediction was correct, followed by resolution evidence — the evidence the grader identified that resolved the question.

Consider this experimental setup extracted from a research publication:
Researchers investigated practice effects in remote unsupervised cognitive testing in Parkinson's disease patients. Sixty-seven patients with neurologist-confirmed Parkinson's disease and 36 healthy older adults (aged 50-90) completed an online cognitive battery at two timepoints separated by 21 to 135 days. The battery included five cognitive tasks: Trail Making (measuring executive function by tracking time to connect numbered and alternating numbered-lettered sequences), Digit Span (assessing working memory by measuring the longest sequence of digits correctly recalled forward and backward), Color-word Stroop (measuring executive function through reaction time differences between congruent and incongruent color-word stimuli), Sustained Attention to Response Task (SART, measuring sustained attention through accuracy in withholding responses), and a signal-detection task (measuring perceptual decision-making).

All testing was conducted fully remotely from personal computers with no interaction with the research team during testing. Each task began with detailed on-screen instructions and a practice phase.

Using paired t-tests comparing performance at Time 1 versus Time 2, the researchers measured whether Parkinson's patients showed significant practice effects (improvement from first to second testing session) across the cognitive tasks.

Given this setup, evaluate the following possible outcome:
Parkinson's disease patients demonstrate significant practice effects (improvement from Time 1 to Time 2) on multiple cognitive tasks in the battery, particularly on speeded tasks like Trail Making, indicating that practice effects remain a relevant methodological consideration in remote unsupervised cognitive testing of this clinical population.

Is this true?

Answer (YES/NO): NO